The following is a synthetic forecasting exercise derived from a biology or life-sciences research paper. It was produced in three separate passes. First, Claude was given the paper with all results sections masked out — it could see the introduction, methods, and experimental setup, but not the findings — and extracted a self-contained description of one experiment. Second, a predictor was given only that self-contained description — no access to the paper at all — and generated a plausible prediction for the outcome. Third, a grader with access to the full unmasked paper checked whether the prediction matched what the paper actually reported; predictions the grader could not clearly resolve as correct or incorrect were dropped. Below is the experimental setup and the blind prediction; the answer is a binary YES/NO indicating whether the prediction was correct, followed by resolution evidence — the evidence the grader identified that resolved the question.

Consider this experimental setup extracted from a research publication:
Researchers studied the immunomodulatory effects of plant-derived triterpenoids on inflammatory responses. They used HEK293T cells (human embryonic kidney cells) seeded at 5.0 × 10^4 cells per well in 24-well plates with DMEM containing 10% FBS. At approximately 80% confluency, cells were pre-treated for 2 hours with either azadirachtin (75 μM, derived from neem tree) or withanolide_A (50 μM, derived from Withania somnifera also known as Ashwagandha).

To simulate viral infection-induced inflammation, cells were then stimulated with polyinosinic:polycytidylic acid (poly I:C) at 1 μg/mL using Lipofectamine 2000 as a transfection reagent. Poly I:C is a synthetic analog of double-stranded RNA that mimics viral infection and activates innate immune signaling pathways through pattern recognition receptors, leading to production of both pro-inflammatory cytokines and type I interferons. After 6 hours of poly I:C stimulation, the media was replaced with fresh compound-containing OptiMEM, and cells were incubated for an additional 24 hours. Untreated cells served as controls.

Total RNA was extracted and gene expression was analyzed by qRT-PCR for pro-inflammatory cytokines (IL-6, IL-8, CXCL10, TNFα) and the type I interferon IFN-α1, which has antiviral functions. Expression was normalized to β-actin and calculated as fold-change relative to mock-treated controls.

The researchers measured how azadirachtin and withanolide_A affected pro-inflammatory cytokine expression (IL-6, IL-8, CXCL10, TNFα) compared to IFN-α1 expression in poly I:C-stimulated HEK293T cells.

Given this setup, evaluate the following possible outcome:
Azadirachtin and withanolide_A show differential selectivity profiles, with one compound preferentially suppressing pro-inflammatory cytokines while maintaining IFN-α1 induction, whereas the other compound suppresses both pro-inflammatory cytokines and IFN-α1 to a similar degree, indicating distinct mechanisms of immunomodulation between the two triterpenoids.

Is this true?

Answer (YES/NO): NO